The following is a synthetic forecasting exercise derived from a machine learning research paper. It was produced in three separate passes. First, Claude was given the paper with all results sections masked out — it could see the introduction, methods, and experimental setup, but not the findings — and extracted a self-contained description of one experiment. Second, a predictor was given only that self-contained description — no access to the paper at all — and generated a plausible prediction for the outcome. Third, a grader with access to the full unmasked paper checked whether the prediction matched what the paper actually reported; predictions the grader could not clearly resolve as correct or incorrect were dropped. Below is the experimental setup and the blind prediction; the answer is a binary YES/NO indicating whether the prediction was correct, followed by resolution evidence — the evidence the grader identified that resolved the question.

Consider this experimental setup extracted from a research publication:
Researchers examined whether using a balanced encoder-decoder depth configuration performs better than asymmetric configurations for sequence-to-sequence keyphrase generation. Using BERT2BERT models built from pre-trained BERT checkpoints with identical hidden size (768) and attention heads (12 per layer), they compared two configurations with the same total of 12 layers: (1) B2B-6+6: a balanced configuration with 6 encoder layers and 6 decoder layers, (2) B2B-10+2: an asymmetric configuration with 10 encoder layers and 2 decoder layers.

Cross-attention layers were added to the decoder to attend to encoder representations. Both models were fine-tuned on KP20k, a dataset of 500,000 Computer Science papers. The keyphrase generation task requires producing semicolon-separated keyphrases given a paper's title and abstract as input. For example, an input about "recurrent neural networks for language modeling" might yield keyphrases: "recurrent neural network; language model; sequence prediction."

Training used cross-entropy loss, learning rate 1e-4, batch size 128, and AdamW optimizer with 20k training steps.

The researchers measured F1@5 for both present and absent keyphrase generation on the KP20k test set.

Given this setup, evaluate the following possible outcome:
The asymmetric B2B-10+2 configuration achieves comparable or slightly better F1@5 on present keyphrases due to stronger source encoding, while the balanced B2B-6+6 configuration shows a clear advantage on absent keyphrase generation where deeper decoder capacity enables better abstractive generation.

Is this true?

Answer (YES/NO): NO